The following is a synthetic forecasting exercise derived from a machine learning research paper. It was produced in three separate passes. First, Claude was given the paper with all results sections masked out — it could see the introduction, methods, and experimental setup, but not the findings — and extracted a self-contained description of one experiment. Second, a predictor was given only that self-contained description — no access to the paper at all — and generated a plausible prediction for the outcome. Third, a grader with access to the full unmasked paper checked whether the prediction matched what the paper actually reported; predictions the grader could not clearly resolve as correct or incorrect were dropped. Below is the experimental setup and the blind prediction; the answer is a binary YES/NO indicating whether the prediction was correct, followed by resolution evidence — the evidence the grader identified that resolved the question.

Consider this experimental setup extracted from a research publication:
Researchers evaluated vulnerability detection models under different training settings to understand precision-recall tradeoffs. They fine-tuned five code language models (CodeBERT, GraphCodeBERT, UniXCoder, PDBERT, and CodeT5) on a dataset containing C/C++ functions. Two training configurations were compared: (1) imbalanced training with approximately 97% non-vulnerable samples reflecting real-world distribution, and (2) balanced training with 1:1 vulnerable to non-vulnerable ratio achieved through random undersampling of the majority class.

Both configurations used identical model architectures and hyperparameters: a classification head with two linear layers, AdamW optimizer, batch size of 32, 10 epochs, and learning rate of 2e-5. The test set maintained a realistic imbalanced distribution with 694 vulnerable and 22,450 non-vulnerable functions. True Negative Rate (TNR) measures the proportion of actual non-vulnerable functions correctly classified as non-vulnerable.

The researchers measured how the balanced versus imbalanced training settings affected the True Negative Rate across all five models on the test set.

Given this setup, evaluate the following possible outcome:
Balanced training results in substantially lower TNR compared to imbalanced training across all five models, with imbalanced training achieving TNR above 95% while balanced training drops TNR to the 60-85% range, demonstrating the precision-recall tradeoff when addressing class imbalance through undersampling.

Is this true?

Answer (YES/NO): YES